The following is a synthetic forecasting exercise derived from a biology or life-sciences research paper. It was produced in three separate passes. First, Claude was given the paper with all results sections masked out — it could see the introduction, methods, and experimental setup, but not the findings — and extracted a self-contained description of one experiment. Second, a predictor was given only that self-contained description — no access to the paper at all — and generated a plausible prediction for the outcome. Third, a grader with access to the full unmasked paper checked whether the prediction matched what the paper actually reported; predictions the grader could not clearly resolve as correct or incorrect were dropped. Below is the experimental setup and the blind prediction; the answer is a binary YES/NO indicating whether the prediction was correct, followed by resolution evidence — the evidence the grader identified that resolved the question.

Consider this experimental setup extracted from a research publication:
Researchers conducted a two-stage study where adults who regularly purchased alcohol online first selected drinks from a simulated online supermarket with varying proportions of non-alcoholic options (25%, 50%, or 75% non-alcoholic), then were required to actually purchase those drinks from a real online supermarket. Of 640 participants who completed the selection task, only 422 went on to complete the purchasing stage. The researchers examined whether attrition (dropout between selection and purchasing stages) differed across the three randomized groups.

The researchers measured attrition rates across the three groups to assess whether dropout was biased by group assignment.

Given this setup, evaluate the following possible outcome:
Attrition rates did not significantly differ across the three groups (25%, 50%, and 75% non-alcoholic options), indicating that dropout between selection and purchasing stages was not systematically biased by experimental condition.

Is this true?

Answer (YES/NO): YES